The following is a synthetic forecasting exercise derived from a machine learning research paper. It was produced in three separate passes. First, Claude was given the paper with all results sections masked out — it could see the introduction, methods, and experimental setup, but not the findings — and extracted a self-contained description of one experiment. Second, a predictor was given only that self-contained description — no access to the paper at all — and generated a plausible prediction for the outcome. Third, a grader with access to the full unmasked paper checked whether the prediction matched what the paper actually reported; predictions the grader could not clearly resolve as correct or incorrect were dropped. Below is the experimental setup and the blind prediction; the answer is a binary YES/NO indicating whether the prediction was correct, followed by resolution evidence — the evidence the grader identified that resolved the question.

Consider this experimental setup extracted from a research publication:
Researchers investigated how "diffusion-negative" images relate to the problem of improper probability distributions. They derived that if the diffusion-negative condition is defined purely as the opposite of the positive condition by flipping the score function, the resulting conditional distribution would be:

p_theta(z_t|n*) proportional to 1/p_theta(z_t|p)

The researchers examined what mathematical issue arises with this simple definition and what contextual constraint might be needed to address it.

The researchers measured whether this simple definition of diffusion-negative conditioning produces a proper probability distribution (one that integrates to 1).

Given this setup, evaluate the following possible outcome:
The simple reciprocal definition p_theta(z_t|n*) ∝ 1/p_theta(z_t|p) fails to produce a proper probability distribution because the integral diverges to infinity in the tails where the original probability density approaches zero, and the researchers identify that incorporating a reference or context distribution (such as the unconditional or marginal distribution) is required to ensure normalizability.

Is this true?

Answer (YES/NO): NO